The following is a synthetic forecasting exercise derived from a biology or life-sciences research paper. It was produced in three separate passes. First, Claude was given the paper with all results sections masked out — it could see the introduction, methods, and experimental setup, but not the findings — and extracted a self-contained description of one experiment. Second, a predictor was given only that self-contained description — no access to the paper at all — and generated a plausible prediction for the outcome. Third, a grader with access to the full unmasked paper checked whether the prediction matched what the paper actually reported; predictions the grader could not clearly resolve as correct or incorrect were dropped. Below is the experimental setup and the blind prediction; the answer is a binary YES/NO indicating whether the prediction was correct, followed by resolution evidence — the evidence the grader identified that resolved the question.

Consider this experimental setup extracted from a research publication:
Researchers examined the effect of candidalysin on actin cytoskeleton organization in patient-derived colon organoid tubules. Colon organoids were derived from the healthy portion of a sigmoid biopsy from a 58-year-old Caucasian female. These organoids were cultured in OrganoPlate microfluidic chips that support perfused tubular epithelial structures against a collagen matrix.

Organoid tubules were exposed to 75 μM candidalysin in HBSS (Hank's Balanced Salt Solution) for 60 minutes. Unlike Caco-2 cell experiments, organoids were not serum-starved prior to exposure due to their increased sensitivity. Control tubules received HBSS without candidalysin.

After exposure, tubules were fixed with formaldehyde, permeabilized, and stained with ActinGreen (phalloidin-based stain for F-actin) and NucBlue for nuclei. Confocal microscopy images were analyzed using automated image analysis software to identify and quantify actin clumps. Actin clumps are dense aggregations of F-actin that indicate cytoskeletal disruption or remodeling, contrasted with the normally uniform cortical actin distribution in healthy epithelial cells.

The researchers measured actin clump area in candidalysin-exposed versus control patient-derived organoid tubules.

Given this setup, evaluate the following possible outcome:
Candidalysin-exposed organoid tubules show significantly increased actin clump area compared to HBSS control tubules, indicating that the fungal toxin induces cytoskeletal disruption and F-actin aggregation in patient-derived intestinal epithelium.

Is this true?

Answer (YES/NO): YES